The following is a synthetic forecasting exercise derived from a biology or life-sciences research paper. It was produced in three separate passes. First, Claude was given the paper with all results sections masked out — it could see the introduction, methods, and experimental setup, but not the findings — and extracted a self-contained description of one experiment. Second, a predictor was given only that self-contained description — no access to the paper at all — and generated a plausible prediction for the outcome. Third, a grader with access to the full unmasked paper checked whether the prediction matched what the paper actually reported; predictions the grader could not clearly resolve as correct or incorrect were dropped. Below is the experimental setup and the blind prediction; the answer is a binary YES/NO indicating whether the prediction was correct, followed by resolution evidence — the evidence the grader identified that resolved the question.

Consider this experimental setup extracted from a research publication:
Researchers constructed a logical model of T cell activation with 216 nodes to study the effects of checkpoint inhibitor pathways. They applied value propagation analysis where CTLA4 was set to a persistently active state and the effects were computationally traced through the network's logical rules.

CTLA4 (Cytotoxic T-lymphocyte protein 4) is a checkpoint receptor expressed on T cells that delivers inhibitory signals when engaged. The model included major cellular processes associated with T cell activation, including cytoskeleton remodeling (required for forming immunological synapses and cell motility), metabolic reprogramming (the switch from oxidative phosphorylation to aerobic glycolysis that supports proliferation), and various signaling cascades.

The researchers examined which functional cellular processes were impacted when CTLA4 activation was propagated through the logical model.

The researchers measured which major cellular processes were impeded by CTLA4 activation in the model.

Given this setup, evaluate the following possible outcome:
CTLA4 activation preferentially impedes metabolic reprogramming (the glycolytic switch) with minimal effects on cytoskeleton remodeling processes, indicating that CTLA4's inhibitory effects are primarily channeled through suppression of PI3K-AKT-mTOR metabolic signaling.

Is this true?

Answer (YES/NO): NO